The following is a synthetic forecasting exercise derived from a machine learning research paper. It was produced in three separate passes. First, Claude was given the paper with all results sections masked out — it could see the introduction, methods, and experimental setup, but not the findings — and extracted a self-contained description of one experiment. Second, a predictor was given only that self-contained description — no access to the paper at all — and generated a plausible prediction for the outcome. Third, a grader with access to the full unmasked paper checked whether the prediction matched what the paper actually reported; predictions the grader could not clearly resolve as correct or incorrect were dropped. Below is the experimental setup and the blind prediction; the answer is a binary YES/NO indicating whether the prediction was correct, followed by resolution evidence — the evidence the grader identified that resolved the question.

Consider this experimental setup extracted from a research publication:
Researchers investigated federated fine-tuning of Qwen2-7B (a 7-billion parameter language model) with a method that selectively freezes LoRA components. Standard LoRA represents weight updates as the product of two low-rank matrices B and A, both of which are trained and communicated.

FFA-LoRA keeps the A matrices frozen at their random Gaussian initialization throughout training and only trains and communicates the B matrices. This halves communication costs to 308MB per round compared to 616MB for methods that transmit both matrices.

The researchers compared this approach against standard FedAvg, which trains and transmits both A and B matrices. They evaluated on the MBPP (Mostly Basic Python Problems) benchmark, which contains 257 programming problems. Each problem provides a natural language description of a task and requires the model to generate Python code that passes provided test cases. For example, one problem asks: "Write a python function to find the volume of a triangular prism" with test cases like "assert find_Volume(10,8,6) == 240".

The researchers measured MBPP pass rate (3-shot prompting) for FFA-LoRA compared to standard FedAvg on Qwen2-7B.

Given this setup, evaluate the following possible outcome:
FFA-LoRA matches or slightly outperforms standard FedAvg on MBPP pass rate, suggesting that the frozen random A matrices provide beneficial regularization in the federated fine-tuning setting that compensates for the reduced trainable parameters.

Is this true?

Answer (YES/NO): NO